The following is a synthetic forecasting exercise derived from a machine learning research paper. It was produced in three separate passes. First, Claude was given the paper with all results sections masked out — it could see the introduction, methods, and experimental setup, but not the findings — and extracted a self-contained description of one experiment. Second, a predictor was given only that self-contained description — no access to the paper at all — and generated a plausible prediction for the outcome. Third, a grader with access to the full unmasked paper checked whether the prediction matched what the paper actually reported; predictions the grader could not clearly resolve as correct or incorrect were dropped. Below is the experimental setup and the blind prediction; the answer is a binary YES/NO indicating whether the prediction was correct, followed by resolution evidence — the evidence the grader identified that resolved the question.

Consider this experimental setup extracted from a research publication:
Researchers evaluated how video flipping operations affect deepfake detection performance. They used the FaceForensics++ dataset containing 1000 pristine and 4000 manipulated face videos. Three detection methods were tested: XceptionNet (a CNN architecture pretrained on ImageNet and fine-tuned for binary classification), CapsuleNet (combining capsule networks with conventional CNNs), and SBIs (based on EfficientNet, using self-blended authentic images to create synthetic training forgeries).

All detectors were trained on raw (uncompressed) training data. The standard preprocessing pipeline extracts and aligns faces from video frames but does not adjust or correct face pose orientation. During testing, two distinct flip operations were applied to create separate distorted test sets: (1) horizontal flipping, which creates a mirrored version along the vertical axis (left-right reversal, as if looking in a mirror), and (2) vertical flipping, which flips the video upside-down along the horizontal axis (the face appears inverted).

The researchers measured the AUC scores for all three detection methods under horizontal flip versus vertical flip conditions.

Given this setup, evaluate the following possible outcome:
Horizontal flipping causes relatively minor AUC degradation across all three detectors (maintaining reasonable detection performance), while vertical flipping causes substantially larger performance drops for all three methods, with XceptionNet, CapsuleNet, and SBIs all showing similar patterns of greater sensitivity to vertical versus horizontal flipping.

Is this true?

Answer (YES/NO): NO